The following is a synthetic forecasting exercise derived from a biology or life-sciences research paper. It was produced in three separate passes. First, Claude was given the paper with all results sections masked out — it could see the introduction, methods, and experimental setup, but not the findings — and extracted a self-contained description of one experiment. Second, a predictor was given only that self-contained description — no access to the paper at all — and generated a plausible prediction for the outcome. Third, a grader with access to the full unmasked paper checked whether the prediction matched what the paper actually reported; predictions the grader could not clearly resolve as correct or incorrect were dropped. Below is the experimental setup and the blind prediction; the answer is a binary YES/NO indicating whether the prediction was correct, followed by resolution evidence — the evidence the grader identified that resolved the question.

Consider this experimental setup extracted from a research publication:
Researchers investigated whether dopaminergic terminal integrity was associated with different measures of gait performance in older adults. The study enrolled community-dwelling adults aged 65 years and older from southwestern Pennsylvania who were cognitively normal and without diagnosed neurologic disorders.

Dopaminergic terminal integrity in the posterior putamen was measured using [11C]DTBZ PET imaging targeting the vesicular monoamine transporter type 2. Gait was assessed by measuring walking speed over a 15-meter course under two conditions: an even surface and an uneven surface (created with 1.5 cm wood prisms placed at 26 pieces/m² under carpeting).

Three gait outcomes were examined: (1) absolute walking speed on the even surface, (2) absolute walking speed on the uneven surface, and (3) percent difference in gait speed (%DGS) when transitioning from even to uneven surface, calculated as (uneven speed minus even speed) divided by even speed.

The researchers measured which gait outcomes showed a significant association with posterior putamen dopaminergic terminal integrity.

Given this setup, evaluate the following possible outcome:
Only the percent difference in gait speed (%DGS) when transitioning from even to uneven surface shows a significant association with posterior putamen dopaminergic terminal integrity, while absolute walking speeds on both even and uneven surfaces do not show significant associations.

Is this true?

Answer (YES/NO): YES